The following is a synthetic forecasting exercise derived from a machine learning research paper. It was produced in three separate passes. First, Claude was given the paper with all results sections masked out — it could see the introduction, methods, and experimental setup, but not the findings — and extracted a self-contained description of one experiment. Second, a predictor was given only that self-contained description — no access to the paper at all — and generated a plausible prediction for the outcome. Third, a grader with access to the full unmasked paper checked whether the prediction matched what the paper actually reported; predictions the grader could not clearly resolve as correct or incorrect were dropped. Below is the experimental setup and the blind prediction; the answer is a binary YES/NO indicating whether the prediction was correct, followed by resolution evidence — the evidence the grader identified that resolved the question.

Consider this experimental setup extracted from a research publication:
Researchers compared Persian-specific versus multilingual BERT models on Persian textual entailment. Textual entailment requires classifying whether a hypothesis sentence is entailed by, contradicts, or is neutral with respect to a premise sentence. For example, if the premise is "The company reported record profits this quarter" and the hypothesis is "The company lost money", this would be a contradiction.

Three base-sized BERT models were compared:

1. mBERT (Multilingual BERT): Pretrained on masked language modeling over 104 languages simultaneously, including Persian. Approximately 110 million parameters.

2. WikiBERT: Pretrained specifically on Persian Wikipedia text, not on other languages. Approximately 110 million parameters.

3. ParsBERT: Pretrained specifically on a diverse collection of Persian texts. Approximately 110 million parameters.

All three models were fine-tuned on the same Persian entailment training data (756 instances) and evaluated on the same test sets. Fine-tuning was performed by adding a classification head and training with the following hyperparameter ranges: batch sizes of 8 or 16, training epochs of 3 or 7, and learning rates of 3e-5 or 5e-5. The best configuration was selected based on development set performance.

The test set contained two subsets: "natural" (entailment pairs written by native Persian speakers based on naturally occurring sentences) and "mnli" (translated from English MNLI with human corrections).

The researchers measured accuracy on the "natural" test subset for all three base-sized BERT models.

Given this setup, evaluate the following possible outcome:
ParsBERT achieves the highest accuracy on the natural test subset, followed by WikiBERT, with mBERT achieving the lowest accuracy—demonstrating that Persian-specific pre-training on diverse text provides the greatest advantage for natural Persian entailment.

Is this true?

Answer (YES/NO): NO